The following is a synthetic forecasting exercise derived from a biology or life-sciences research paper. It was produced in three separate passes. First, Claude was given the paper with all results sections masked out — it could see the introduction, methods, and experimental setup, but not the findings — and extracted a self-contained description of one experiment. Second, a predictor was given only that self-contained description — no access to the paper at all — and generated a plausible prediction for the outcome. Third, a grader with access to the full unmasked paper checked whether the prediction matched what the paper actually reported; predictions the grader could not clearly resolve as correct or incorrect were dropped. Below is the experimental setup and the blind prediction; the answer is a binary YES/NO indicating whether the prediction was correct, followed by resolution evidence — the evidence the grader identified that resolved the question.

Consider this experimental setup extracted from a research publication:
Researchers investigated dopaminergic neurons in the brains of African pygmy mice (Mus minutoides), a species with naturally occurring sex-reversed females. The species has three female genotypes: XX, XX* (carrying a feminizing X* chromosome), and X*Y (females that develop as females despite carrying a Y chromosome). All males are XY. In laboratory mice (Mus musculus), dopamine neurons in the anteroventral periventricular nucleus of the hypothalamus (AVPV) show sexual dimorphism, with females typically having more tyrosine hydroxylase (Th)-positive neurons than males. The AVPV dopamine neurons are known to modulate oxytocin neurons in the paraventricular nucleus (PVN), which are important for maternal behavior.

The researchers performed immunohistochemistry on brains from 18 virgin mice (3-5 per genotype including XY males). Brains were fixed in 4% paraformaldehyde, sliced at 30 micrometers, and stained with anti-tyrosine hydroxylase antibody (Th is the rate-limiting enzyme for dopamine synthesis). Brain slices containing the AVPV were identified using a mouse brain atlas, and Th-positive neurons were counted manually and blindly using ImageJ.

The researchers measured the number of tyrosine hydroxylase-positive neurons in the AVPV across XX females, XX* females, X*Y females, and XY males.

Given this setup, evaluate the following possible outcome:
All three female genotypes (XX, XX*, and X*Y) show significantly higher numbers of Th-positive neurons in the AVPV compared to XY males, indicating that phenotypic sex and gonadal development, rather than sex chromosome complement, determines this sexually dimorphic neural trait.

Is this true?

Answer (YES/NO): NO